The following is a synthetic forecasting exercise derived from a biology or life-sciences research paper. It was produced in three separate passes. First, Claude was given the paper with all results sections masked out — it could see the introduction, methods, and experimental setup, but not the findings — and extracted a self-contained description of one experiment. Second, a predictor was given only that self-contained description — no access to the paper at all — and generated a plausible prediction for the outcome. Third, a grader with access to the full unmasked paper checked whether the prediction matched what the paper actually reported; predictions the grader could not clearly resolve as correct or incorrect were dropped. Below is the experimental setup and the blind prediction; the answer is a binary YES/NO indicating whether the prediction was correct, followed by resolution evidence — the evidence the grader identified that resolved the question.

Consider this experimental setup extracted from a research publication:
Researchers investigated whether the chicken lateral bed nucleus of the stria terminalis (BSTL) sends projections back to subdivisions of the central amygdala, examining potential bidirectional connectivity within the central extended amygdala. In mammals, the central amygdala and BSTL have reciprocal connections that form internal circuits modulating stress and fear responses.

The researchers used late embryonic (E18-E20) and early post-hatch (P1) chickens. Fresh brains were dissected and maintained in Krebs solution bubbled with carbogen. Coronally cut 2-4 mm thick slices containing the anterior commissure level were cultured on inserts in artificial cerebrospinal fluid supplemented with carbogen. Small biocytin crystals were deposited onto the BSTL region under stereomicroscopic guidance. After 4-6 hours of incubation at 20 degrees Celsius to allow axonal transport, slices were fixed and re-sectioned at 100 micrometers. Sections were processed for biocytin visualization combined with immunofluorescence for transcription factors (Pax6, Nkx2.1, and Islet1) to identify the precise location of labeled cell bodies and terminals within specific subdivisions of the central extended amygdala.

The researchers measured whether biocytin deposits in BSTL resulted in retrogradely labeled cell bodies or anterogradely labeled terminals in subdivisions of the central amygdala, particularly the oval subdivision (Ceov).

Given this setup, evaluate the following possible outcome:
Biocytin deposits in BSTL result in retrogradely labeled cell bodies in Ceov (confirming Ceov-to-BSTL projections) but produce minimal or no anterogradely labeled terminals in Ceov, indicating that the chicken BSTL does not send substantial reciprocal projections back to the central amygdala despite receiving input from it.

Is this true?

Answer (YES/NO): NO